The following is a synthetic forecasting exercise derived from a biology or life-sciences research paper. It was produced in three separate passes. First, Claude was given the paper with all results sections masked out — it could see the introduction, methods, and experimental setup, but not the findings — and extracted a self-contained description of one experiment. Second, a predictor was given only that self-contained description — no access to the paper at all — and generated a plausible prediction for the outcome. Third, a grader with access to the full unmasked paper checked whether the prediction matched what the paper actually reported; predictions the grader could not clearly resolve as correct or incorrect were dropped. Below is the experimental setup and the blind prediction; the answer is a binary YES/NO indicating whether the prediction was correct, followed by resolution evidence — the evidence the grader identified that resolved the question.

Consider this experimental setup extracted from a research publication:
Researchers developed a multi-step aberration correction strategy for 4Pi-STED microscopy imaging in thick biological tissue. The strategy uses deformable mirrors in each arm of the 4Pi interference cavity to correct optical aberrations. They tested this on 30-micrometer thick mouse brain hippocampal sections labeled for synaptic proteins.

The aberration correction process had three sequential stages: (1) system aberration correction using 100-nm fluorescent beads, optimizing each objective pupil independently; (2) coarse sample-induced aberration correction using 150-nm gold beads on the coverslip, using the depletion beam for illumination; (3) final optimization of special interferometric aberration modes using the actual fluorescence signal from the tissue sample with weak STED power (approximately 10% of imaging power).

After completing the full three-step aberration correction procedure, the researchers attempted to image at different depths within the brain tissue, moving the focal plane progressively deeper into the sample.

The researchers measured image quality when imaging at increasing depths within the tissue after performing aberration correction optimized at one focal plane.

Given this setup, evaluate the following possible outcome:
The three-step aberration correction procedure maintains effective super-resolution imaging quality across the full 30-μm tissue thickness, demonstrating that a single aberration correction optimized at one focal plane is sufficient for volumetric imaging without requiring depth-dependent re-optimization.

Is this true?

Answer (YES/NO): NO